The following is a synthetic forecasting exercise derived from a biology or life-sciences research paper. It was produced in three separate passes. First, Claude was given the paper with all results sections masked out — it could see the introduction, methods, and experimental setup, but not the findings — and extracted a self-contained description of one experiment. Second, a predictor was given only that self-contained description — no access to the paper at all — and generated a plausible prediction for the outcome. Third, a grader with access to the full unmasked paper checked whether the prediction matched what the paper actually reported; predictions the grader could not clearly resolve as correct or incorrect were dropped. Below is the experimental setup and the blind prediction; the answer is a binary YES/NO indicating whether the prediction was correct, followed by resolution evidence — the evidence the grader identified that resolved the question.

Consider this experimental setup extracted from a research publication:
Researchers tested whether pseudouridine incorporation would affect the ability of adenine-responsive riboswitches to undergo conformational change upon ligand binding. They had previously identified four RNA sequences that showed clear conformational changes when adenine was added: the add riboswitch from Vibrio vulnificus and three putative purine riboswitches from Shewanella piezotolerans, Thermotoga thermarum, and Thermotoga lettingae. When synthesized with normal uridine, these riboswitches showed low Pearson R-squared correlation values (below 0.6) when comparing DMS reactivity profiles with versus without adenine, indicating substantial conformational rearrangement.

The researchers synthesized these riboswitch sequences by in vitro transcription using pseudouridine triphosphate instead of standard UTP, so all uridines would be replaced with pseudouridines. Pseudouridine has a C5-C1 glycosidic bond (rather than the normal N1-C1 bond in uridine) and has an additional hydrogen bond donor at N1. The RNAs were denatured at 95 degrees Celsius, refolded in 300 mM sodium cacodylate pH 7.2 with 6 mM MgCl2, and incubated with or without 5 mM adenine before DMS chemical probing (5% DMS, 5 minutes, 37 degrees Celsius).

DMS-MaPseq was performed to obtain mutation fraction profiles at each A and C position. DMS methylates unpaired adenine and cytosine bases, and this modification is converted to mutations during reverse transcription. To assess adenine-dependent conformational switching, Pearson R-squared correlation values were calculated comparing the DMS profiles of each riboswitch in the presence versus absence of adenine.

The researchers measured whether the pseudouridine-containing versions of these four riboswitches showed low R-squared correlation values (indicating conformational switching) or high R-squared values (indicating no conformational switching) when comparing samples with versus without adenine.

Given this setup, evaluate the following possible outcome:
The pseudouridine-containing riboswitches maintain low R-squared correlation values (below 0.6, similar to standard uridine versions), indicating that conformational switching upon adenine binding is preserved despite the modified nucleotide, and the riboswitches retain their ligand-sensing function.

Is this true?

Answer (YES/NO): NO